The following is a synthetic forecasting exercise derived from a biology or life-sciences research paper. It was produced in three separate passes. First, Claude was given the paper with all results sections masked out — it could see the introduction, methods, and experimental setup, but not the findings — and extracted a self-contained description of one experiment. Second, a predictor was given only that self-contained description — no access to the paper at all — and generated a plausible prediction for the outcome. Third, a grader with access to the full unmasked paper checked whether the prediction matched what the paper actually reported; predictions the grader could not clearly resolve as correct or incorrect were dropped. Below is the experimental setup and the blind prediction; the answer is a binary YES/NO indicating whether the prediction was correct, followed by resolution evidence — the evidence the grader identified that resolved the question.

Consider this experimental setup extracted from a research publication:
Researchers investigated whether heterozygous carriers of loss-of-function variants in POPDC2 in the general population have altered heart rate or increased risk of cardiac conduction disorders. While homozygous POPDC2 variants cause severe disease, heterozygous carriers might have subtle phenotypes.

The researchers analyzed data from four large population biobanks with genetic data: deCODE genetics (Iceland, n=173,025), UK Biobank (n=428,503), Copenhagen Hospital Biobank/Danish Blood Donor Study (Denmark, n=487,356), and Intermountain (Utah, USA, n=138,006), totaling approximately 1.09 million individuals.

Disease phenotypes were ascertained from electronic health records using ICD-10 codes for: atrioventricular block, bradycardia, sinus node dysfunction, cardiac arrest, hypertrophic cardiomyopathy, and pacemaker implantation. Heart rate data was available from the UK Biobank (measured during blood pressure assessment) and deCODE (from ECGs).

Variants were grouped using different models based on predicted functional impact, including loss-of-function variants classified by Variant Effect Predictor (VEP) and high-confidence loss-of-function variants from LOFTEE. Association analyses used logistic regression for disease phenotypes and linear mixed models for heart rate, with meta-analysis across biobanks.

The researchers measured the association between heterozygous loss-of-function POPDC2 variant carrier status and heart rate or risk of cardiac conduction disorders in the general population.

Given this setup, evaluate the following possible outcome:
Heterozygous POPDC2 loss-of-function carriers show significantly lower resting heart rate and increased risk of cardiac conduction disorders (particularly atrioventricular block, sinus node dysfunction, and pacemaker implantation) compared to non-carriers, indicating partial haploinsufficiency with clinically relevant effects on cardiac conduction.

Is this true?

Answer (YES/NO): NO